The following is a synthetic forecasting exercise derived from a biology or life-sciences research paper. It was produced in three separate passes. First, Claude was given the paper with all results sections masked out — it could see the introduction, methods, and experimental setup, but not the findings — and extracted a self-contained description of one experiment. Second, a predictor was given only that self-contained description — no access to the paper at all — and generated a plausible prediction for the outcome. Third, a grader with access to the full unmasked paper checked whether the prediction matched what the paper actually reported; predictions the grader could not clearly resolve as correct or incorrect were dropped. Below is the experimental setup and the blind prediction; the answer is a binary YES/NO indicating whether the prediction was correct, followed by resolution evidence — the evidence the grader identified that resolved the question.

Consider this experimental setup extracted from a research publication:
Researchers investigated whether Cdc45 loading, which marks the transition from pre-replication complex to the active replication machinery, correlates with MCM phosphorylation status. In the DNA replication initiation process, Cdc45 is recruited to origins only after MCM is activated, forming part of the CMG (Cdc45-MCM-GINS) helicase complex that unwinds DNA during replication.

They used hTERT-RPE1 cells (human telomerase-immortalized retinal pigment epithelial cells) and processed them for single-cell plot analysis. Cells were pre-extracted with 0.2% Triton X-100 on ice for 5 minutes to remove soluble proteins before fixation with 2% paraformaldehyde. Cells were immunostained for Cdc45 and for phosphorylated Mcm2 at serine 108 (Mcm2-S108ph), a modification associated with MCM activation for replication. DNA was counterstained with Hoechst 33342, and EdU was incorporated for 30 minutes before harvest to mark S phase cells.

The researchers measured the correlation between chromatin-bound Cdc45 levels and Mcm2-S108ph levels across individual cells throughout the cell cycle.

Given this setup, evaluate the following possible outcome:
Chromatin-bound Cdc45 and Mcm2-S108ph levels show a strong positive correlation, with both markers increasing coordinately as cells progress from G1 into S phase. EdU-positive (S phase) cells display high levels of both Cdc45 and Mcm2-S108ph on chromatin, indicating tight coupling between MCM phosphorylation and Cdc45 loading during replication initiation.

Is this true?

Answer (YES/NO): NO